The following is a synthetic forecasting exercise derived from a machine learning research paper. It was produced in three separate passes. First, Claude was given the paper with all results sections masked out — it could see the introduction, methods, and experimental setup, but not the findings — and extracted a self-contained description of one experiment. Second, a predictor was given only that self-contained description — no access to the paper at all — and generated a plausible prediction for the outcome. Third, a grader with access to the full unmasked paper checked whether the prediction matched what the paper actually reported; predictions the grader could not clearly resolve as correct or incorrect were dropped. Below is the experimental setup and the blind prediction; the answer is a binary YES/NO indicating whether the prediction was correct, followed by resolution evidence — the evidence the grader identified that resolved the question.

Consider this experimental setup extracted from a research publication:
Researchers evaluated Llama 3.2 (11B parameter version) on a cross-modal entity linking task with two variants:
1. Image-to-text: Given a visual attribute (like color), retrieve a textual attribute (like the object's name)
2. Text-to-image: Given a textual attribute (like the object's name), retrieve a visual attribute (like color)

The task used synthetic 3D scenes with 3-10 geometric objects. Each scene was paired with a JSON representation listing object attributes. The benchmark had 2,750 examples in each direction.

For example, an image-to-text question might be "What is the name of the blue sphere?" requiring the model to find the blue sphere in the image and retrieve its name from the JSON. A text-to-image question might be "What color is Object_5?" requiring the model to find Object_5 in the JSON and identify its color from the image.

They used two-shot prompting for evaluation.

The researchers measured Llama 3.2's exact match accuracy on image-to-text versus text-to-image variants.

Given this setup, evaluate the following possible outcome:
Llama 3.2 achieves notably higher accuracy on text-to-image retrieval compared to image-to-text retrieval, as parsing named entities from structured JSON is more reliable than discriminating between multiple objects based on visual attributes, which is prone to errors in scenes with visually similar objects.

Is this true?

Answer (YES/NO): NO